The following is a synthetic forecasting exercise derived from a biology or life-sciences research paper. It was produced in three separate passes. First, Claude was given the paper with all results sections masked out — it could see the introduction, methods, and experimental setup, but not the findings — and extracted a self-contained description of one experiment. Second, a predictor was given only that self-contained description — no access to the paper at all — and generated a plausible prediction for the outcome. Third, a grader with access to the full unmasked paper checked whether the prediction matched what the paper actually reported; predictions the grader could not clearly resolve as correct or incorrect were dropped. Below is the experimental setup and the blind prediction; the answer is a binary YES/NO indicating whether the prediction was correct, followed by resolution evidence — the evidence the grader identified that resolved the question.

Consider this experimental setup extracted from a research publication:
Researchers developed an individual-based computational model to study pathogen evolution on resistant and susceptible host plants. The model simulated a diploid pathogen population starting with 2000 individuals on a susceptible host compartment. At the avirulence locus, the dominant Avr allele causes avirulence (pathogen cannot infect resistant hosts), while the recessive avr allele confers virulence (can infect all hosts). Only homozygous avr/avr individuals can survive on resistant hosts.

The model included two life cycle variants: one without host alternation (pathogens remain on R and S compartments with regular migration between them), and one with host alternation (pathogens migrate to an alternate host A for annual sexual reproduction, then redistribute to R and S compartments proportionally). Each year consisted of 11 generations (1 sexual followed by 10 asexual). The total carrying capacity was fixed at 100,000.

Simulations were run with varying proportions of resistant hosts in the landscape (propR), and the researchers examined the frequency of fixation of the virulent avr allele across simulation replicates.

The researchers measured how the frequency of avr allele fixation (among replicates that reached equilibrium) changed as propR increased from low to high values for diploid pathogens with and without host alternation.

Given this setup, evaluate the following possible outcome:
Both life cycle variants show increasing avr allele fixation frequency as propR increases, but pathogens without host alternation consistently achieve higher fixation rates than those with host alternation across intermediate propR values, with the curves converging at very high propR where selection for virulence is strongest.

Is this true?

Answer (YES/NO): NO